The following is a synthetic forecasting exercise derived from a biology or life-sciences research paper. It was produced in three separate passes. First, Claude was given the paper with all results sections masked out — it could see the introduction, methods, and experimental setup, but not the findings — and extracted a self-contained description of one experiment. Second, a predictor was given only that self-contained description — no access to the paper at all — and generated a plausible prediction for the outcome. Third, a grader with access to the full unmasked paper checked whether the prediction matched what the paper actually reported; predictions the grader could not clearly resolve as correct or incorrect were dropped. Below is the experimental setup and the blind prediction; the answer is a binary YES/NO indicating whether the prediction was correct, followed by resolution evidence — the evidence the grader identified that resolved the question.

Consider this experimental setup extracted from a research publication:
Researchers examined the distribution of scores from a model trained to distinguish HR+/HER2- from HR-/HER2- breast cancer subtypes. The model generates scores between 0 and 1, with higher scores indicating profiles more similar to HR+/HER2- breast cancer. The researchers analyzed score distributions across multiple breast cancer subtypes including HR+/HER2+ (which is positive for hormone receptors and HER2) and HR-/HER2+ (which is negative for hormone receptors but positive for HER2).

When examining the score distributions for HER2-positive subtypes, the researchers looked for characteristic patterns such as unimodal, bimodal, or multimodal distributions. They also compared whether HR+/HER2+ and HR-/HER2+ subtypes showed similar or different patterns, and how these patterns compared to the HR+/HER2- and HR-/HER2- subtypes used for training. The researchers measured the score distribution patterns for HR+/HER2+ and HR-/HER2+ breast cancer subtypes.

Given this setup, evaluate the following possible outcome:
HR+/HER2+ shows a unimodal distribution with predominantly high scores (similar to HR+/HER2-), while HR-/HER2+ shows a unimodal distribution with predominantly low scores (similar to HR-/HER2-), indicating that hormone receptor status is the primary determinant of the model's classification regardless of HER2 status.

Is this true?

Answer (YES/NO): NO